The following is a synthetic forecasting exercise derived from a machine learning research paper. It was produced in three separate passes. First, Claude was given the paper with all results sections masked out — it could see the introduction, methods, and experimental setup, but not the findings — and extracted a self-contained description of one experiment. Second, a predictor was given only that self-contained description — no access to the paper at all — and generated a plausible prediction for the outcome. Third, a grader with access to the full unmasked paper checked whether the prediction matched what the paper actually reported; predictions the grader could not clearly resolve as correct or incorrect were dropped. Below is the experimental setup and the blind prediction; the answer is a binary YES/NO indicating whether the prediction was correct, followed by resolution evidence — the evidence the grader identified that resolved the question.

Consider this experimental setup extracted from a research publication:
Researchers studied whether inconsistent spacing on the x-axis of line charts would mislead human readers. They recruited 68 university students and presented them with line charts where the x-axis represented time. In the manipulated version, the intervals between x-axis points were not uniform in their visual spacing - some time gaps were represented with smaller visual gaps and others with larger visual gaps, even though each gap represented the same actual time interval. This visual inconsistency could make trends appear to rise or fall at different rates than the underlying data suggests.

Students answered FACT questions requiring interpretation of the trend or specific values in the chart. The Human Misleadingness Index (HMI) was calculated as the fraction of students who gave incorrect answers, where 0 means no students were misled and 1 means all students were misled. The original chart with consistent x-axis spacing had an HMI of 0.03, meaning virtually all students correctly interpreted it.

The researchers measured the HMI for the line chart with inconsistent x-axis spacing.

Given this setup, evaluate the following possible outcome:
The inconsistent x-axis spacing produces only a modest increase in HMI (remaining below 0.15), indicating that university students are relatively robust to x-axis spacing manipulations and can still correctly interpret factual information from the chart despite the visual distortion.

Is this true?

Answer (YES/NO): NO